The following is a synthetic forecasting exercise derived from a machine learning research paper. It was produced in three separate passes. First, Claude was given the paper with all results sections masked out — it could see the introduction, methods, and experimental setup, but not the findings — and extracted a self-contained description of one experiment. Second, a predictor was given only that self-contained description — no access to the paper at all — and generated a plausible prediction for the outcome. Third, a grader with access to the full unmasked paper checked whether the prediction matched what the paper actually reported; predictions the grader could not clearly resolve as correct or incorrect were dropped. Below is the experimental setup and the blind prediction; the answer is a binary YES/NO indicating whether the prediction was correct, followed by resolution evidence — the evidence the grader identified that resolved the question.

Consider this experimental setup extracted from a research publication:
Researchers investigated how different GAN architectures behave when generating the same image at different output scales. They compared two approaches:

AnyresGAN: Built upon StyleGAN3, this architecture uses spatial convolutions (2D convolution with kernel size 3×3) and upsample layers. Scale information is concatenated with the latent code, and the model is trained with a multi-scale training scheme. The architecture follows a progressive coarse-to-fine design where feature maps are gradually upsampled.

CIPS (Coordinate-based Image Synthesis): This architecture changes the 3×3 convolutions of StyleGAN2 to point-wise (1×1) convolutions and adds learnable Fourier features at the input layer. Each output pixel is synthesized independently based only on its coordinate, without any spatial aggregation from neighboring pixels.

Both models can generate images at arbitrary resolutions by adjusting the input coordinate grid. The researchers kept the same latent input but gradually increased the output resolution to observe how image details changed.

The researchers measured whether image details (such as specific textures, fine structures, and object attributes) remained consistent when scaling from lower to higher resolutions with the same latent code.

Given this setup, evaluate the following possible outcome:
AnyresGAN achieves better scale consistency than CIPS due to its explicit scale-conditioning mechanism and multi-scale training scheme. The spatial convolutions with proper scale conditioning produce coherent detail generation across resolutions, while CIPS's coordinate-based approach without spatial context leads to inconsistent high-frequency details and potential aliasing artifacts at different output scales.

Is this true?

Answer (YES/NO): NO